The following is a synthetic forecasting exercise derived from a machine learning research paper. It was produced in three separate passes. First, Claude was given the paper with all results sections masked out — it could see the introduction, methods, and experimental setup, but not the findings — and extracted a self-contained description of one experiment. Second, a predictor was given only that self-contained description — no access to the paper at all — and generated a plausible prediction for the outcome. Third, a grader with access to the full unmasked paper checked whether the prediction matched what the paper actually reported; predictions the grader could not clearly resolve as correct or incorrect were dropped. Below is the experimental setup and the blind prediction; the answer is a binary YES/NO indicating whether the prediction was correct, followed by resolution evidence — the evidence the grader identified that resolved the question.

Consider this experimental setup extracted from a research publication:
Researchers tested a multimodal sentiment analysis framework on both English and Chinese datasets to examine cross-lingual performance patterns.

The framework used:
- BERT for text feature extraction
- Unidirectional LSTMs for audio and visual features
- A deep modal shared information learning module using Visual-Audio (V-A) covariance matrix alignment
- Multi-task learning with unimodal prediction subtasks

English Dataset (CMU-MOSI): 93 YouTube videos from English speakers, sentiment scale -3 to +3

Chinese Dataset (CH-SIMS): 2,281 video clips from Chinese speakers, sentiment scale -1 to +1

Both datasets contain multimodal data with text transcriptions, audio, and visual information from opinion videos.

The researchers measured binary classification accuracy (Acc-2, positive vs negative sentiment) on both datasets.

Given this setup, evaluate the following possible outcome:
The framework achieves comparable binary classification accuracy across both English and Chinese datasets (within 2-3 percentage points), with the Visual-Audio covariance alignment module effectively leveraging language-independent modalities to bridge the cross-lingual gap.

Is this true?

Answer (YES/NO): NO